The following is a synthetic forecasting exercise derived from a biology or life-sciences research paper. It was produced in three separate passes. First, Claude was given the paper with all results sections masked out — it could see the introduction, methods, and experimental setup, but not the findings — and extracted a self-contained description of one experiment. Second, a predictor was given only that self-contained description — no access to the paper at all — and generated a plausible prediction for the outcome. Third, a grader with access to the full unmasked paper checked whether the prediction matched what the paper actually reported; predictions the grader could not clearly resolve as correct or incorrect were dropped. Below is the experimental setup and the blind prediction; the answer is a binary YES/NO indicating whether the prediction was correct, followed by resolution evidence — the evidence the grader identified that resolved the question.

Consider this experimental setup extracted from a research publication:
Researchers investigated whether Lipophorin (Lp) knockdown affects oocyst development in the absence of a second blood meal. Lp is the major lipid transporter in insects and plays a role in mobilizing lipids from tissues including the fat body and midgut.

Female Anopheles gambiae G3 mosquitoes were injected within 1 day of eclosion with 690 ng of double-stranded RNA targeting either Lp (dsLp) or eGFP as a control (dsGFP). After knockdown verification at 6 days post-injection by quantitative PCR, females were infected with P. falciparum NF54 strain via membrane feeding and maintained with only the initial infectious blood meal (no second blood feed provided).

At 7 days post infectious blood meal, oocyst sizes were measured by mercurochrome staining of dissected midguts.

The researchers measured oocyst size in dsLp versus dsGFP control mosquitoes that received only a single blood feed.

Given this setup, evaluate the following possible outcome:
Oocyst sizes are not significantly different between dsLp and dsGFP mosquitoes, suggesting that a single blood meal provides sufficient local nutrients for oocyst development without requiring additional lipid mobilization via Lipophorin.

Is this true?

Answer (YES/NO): YES